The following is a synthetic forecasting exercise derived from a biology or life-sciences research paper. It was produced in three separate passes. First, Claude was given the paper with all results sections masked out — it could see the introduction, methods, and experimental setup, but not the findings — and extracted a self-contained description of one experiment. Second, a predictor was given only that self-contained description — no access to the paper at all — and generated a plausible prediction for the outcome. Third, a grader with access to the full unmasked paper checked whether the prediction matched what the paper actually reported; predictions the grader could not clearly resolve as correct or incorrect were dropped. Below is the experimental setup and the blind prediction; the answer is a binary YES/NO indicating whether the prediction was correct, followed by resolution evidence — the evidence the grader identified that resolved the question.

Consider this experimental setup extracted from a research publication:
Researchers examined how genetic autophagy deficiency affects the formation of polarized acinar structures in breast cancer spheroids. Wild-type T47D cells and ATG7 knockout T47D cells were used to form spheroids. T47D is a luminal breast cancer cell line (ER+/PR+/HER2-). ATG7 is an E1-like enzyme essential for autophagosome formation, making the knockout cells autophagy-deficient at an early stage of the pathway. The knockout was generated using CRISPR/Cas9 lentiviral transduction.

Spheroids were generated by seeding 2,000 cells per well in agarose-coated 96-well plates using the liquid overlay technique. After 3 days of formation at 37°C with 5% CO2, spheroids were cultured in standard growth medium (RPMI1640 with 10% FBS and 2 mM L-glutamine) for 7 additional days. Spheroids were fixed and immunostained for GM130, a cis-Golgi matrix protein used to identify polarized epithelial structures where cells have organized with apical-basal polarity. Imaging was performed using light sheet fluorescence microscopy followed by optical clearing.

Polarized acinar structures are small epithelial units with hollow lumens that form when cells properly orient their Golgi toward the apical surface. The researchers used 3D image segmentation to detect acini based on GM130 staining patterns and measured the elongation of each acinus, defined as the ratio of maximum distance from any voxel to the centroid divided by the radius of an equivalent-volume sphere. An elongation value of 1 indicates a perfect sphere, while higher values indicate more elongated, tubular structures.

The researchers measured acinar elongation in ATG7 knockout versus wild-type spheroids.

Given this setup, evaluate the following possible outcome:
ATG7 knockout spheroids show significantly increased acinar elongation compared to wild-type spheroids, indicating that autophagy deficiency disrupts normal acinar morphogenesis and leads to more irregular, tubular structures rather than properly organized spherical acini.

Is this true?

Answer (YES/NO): NO